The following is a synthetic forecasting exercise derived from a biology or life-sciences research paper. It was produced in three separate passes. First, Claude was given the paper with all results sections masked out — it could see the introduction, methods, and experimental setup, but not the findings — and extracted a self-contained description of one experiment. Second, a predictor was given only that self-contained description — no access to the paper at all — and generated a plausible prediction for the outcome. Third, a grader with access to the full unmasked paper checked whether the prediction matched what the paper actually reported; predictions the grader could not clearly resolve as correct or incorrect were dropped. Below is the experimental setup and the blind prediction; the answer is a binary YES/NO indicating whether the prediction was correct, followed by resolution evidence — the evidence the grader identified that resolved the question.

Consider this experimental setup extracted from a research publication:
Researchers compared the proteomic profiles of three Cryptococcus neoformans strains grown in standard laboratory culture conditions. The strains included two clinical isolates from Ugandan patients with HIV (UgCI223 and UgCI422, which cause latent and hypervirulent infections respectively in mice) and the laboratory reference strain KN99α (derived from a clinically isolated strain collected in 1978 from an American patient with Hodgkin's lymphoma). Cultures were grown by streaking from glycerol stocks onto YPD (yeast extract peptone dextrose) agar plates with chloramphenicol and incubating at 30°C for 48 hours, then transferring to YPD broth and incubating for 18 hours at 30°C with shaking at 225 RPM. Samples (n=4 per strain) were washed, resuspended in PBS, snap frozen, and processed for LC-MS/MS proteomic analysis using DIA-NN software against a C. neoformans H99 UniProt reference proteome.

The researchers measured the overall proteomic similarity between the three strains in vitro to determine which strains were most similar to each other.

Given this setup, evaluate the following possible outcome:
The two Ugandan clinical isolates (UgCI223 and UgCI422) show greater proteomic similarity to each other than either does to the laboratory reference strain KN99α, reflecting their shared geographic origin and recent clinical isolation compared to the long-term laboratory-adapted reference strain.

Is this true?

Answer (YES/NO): YES